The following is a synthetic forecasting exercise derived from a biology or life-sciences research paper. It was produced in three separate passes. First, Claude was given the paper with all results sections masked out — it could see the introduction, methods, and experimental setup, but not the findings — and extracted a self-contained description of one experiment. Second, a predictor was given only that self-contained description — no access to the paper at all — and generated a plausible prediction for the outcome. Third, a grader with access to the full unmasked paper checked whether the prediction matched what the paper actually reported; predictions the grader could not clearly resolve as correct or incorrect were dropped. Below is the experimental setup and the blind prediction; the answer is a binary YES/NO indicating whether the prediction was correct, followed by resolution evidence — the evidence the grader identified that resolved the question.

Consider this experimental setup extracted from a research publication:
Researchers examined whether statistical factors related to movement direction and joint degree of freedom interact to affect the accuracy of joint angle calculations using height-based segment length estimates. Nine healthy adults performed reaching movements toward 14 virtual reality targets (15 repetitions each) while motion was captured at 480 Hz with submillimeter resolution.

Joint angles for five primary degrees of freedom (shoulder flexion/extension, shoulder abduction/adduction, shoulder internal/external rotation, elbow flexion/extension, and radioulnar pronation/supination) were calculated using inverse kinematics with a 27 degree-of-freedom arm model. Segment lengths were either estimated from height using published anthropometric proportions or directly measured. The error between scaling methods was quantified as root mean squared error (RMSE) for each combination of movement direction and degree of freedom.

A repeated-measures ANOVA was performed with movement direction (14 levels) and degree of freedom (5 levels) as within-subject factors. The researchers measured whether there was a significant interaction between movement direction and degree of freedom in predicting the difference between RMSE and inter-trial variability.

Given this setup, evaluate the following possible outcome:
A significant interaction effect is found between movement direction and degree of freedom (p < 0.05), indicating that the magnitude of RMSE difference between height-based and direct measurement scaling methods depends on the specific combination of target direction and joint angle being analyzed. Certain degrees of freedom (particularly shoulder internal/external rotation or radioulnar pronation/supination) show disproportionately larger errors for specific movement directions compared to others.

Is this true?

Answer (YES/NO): NO